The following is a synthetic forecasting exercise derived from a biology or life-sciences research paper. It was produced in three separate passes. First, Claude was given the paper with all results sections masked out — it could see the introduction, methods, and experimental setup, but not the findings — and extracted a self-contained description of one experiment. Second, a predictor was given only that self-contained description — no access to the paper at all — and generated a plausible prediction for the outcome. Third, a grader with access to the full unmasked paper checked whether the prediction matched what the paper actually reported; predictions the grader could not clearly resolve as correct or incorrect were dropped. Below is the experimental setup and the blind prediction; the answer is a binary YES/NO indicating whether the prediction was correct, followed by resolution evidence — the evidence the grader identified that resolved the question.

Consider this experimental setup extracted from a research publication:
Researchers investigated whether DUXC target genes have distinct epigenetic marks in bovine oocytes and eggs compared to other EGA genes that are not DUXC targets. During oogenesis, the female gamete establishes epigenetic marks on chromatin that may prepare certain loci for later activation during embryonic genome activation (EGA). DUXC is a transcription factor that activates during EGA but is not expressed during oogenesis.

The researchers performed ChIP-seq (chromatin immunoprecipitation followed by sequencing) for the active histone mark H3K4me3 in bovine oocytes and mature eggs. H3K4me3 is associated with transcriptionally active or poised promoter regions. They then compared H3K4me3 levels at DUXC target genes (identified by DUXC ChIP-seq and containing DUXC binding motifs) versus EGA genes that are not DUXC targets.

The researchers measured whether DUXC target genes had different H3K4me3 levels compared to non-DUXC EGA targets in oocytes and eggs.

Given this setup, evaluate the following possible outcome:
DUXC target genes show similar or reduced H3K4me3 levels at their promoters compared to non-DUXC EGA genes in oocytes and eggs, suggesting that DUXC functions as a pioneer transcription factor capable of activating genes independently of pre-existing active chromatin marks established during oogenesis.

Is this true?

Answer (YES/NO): NO